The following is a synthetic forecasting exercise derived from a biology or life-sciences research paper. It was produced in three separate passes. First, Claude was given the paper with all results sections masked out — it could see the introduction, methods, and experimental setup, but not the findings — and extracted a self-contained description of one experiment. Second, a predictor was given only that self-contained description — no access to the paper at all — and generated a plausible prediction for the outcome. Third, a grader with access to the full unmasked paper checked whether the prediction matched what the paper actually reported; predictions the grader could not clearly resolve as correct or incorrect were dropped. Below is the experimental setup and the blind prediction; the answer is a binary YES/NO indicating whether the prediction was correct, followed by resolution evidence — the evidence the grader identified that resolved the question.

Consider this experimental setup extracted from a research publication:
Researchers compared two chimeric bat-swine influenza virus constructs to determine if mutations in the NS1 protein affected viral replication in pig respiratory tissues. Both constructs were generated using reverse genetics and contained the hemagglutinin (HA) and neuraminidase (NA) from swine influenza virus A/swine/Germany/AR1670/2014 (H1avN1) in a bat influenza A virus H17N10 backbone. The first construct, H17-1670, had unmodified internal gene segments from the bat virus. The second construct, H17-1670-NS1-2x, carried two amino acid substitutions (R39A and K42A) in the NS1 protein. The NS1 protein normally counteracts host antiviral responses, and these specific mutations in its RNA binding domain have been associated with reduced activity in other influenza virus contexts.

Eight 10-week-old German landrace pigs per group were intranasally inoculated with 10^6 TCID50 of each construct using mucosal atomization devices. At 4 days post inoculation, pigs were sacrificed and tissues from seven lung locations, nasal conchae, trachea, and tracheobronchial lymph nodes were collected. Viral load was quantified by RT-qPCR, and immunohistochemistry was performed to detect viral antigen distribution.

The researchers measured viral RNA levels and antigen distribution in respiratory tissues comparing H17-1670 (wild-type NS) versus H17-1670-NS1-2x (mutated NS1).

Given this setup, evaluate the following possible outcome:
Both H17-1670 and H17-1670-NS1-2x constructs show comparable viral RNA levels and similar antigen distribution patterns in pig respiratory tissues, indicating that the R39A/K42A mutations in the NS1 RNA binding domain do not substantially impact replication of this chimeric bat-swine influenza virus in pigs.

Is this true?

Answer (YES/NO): NO